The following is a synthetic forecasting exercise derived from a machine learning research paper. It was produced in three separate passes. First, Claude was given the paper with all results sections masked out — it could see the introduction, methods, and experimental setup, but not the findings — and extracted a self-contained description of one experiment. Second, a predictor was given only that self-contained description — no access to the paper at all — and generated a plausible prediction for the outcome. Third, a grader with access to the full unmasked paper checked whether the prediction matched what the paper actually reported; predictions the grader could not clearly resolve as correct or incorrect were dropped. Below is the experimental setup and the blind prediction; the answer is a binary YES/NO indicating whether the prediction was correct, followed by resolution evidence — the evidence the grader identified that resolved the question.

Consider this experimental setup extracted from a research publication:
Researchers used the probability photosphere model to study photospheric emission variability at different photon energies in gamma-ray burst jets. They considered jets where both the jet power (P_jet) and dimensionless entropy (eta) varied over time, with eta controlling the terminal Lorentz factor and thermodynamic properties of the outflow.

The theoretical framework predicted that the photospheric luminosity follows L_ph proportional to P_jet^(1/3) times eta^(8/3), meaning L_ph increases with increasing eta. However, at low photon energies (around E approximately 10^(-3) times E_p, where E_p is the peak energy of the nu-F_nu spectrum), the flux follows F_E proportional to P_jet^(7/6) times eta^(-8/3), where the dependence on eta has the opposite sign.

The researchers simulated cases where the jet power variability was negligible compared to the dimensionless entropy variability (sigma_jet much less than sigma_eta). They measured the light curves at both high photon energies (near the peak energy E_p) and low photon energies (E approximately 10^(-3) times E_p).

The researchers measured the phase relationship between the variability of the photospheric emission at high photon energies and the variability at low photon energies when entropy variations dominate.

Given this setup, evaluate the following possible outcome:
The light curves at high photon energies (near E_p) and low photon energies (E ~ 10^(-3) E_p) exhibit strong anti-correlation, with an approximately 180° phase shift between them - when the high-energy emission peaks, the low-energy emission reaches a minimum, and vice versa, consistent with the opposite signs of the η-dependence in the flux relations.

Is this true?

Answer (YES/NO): YES